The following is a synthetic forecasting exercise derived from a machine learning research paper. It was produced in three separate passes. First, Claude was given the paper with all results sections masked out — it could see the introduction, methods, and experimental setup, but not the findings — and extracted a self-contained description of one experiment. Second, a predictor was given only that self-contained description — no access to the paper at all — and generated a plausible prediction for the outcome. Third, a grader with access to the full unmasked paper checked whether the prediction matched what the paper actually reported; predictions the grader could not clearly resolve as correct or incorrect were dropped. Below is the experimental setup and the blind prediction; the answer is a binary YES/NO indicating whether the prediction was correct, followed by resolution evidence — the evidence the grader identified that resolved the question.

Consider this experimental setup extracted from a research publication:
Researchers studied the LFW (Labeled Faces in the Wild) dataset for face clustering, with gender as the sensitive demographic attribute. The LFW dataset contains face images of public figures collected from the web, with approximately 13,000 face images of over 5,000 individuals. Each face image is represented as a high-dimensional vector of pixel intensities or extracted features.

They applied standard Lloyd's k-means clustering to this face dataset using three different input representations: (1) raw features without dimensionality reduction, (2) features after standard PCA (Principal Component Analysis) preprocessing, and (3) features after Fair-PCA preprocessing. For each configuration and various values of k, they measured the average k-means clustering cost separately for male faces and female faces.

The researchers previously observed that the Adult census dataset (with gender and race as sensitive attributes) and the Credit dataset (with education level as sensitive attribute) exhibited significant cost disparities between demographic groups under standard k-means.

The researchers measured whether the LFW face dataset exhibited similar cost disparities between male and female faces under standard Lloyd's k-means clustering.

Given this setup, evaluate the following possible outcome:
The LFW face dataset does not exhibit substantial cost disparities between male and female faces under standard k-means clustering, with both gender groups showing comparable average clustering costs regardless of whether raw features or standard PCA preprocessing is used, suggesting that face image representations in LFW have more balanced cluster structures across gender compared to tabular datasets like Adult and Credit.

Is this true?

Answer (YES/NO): NO